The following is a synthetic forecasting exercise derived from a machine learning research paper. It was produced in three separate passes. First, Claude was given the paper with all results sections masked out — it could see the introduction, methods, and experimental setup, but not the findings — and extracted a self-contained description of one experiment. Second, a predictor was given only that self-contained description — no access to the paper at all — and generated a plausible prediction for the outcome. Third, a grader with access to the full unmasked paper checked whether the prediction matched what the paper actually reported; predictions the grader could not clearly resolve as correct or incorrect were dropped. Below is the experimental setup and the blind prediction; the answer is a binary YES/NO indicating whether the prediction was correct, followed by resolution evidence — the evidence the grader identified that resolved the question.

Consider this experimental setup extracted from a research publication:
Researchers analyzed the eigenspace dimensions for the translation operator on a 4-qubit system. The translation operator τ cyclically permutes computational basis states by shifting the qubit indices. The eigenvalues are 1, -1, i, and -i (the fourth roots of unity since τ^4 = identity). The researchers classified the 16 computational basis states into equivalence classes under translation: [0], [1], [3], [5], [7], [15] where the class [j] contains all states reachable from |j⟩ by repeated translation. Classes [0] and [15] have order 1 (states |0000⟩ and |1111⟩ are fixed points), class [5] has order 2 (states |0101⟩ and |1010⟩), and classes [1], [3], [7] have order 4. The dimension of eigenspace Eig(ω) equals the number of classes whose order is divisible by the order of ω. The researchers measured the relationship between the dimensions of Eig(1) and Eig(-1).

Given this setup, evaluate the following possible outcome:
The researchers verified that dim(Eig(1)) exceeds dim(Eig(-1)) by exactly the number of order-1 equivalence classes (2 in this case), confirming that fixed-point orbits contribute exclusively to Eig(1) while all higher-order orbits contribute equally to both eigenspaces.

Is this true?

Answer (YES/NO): YES